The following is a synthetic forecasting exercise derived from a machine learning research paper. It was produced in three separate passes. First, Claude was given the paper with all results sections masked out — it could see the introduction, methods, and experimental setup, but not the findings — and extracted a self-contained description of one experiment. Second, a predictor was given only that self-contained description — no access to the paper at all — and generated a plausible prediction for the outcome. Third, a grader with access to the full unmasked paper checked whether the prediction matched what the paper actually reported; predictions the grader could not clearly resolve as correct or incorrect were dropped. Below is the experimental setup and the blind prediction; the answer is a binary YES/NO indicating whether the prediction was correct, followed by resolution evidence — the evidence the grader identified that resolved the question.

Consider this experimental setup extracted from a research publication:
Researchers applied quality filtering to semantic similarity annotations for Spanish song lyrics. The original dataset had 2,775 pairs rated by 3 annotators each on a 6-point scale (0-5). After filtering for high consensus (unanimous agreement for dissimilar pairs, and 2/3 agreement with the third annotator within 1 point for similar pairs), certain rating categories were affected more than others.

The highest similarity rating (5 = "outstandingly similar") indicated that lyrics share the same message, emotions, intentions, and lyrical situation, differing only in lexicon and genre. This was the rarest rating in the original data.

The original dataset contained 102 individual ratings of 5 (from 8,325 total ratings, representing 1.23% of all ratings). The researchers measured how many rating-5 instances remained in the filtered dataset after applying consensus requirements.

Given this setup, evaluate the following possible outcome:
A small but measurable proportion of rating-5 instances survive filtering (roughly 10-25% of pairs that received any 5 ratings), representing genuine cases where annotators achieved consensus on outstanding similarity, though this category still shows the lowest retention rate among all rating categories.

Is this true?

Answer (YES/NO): NO